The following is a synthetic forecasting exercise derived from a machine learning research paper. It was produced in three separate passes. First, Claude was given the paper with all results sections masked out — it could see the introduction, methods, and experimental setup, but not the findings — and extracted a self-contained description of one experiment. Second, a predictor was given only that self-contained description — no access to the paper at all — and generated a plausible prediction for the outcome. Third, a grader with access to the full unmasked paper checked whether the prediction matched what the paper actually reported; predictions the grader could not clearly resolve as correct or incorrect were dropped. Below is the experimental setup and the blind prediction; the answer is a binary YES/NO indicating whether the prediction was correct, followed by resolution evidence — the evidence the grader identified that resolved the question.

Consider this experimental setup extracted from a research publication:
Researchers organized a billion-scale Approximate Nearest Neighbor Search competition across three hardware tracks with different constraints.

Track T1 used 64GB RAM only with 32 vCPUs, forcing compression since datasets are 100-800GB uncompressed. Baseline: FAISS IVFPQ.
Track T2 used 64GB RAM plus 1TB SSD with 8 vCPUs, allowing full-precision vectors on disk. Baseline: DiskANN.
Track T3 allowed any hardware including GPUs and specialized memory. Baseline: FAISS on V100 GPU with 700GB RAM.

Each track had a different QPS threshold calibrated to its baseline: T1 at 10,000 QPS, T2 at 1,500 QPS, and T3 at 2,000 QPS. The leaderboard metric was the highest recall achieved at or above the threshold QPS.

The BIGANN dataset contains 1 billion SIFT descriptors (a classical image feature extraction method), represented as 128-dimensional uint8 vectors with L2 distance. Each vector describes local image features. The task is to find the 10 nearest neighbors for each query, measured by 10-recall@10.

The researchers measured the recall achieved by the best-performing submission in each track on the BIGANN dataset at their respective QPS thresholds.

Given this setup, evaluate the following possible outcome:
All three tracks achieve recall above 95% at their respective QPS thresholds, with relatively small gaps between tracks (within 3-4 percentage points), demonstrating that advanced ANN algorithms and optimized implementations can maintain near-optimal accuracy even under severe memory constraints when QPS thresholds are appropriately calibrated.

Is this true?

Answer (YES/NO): NO